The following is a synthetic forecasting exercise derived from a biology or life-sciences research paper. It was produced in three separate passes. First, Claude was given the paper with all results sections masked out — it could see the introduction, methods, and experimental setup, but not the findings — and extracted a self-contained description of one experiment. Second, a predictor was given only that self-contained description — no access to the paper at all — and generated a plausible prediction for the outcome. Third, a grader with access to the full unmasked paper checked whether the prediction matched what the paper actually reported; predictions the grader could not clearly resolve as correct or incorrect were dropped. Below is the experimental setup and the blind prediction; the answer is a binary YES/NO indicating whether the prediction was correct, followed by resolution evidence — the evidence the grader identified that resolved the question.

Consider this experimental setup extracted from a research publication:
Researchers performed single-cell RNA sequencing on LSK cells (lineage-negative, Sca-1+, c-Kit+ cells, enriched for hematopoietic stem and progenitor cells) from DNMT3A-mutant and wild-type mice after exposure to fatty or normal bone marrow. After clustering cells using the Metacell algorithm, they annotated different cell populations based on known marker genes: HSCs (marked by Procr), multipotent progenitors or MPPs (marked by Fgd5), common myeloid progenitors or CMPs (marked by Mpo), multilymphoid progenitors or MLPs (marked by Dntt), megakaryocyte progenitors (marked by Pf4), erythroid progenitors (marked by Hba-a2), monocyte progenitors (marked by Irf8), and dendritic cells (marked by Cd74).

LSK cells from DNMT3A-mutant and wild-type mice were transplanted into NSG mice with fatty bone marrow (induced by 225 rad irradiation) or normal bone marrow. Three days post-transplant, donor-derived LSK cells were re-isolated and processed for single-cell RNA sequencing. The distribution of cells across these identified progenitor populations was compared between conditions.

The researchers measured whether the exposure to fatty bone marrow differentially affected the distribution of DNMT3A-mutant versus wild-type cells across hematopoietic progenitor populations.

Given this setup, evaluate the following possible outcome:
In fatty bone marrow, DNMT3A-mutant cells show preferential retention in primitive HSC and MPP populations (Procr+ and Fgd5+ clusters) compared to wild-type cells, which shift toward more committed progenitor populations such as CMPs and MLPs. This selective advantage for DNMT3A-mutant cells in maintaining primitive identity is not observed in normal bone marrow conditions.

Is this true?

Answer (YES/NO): NO